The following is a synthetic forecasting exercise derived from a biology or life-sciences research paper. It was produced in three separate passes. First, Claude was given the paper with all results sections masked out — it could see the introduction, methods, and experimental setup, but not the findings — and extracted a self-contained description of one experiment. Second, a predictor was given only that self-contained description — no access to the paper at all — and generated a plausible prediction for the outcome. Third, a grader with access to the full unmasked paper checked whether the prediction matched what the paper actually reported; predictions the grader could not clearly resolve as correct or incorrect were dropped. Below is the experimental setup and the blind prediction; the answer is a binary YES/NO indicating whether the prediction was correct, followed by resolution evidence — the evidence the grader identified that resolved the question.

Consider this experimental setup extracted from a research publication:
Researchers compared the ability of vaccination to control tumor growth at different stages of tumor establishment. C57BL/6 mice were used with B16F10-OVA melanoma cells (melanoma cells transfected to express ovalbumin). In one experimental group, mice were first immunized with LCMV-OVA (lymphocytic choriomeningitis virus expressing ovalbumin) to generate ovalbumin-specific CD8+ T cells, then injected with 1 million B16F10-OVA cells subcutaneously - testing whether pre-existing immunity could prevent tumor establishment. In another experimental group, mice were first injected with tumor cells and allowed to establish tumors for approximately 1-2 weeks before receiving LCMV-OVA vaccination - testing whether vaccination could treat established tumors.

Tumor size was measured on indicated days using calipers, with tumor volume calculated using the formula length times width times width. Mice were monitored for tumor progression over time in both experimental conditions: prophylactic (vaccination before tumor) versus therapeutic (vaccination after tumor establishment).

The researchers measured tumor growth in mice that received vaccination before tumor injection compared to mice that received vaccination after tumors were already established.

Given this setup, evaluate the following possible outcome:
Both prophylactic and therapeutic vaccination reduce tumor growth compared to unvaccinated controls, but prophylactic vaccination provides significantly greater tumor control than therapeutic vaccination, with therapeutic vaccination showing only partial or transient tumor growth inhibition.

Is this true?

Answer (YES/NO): NO